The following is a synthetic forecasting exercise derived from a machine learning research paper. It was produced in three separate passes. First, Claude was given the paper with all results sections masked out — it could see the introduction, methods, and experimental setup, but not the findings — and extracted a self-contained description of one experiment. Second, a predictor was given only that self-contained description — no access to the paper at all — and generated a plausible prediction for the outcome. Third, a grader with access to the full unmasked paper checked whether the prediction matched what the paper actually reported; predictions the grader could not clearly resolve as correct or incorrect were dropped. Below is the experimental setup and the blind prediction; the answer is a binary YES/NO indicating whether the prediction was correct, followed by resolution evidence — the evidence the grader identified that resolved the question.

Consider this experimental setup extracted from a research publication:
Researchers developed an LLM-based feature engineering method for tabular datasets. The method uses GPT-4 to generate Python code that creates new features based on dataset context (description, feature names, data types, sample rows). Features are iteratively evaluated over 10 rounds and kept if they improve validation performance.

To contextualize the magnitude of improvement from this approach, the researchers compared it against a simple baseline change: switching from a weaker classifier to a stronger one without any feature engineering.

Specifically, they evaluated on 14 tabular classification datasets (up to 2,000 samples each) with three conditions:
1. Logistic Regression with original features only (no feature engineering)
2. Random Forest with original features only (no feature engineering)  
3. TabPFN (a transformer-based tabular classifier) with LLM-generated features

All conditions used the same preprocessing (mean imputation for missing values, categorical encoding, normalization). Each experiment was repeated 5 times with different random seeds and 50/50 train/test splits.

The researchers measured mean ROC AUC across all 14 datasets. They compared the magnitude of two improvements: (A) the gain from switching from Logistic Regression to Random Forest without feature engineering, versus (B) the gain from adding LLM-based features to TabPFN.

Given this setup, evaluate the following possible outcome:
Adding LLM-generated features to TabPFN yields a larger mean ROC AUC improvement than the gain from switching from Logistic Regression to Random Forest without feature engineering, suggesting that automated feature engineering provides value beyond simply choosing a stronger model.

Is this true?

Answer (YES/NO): NO